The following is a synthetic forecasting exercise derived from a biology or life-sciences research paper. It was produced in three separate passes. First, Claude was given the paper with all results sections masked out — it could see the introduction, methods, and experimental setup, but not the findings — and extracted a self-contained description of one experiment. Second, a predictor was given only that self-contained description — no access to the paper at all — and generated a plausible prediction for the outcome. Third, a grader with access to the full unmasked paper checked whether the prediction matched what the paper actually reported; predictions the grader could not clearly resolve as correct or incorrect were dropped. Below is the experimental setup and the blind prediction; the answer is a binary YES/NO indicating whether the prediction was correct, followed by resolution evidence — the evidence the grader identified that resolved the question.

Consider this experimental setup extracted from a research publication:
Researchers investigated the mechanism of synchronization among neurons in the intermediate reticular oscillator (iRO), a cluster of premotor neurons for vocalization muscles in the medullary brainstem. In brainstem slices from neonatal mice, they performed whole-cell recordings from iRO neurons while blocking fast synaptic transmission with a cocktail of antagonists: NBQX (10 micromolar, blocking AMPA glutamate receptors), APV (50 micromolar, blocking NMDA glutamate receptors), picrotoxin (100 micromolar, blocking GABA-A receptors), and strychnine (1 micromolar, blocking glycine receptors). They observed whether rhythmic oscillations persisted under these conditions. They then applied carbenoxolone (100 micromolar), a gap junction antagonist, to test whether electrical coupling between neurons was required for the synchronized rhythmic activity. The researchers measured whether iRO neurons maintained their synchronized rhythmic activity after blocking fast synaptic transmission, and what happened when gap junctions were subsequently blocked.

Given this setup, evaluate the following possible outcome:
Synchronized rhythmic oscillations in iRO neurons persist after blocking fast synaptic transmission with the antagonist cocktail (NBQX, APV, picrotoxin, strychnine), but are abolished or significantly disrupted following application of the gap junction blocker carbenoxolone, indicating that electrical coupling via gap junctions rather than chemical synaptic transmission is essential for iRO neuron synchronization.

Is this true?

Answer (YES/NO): YES